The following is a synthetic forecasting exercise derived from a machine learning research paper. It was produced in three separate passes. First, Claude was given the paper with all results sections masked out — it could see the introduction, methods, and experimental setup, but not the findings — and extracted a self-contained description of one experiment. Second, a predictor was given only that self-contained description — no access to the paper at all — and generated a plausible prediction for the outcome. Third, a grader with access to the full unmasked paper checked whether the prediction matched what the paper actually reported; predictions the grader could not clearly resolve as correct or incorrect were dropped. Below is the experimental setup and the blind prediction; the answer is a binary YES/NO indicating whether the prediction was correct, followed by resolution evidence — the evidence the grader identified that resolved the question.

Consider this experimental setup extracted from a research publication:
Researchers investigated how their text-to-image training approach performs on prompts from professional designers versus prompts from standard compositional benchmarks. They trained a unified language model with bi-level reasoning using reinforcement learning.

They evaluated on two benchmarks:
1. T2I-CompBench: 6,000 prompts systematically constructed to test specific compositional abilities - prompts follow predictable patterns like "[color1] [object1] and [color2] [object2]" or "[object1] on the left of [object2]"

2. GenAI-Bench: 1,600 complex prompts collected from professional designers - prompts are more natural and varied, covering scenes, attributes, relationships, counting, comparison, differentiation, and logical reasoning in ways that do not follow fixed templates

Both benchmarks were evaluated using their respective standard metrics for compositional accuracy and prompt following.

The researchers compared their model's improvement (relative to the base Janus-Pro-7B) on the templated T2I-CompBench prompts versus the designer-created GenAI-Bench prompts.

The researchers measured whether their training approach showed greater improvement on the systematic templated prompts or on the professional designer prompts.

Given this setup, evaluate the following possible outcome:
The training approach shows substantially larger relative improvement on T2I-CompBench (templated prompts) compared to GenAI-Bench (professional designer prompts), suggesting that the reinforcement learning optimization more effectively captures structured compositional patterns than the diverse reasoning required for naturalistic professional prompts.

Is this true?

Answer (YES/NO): YES